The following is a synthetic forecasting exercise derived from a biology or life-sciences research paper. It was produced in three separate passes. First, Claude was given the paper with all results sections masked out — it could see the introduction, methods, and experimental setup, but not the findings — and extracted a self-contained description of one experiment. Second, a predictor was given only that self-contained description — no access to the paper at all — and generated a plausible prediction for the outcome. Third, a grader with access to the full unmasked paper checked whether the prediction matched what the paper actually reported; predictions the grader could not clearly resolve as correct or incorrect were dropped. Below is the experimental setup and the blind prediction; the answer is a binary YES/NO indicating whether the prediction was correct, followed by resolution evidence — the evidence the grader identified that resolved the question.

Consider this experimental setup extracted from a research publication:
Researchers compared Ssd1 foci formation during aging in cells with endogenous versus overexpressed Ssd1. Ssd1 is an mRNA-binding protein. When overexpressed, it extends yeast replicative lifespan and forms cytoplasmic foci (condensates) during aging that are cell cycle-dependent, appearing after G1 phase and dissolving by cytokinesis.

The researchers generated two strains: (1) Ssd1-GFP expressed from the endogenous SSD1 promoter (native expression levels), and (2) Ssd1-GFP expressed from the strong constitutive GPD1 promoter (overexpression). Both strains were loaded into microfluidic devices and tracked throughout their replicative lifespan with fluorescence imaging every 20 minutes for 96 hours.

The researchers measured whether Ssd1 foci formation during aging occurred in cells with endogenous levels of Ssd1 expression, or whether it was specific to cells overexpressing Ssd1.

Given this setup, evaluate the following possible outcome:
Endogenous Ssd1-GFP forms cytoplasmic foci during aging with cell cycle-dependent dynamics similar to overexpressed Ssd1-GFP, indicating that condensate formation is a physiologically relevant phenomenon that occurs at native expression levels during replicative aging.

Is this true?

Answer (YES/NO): NO